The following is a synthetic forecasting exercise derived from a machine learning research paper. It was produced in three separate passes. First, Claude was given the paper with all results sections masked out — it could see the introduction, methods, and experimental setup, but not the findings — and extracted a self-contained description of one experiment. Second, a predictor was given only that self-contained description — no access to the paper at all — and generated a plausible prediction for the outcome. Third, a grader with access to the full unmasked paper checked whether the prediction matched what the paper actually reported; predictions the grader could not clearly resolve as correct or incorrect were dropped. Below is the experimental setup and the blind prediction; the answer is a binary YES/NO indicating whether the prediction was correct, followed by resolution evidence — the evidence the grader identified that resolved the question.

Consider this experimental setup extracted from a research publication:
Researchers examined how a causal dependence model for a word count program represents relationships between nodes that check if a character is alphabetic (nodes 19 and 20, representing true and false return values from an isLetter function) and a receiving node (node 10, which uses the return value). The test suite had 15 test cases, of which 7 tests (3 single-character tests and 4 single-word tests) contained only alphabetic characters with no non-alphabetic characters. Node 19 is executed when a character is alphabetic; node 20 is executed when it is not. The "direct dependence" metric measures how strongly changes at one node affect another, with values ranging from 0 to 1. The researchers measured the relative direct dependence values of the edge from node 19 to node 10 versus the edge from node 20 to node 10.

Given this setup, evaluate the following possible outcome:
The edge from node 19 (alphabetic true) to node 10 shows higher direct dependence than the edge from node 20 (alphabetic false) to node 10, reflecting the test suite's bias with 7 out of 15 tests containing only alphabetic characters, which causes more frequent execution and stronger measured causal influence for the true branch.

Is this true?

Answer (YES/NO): YES